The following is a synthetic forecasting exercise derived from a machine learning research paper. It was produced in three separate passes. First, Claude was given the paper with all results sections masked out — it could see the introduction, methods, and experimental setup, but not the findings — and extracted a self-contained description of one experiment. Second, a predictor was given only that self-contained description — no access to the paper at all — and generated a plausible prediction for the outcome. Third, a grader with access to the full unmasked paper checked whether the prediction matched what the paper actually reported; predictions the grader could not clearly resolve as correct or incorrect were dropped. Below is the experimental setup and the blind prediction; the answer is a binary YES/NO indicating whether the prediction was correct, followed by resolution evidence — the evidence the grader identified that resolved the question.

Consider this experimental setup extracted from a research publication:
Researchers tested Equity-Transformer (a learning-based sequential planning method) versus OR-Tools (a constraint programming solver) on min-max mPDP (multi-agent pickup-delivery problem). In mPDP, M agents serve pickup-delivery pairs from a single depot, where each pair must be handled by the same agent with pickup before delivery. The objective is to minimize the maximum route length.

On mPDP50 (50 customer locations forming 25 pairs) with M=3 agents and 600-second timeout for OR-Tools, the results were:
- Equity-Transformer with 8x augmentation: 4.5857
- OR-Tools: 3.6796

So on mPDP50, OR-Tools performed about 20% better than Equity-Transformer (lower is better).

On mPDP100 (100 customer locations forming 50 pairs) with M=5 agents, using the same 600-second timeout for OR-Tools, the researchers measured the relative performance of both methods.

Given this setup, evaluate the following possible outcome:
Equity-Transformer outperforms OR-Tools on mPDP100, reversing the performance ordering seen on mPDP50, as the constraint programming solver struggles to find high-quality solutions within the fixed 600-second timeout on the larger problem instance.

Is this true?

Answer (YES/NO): YES